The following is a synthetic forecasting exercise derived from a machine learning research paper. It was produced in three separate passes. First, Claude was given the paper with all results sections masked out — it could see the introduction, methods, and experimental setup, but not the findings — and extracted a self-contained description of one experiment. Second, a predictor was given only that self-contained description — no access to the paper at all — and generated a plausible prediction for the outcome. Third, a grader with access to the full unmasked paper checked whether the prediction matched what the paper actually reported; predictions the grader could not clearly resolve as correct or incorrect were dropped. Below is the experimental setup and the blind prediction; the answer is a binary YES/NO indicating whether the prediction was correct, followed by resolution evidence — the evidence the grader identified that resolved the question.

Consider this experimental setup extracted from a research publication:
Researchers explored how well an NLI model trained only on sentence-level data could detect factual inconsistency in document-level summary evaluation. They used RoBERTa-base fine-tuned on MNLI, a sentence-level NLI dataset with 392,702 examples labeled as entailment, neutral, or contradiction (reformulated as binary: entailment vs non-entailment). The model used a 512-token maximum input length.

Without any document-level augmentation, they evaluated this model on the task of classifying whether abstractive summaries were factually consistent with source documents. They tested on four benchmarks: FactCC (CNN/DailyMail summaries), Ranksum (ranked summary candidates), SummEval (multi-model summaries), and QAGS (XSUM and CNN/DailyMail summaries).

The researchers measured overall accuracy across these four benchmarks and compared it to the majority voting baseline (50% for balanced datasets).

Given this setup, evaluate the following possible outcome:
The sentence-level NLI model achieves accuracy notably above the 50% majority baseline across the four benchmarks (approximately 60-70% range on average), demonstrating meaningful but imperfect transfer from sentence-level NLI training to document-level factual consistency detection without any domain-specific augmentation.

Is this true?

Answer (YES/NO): NO